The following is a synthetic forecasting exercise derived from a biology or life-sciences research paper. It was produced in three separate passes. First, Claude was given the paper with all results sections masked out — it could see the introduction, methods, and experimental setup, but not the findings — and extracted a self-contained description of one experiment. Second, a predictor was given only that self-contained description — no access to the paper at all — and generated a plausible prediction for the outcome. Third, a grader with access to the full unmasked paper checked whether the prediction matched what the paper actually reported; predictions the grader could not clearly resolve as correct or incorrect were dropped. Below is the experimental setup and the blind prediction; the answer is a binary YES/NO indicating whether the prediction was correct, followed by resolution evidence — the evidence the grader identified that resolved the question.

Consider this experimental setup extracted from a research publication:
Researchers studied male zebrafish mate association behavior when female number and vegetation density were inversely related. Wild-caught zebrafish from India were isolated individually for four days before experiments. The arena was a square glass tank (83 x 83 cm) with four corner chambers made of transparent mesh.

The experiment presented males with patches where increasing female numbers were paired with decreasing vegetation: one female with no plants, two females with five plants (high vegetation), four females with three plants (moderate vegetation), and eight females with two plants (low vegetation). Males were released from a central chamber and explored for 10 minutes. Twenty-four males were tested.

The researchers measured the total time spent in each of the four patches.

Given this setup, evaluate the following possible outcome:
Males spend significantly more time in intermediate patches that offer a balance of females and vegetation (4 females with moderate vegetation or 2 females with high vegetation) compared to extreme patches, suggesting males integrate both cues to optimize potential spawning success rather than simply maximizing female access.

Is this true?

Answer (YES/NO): NO